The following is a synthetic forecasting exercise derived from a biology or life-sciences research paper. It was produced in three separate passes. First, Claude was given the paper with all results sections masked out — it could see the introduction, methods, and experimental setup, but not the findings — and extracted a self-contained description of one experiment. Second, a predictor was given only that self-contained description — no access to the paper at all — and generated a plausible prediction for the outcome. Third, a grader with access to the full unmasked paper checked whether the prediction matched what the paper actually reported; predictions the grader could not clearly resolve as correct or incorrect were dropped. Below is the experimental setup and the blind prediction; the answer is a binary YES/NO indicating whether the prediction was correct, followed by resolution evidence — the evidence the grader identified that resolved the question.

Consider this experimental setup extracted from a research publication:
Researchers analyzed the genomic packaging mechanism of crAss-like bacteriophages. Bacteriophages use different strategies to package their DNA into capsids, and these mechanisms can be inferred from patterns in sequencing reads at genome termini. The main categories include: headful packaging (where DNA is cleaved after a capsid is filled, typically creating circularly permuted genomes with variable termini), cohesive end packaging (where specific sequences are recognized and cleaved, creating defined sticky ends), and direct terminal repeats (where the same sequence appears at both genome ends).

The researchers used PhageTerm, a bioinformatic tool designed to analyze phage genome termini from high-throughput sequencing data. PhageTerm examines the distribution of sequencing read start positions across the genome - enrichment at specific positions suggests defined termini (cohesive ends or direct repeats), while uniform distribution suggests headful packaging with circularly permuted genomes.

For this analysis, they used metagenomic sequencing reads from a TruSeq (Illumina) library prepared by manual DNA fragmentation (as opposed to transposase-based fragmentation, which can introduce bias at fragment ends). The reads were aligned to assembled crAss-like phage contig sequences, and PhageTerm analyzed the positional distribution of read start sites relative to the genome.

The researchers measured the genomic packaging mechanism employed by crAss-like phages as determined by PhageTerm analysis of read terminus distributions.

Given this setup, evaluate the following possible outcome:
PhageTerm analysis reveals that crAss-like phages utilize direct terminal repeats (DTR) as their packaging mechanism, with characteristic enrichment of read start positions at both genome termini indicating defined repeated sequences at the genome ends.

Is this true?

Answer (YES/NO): NO